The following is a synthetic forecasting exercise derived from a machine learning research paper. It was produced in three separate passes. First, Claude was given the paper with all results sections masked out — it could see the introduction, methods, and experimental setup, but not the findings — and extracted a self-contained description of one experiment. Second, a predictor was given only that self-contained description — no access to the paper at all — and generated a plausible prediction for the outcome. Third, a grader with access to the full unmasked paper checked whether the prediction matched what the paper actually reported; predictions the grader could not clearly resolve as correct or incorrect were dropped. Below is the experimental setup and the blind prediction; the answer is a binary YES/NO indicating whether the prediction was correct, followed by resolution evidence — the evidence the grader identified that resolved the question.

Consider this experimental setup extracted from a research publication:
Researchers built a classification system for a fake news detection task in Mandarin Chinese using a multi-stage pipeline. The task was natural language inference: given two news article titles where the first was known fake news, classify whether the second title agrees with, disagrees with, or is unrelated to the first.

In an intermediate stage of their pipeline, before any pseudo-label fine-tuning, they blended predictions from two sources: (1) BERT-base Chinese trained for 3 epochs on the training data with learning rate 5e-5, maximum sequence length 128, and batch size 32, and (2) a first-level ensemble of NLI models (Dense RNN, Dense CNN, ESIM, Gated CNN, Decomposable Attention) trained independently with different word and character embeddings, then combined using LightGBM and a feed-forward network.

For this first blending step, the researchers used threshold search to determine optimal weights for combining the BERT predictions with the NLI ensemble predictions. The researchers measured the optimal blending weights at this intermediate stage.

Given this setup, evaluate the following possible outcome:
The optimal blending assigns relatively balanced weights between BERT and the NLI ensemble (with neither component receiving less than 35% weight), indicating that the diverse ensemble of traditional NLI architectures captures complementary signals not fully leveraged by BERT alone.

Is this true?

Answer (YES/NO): YES